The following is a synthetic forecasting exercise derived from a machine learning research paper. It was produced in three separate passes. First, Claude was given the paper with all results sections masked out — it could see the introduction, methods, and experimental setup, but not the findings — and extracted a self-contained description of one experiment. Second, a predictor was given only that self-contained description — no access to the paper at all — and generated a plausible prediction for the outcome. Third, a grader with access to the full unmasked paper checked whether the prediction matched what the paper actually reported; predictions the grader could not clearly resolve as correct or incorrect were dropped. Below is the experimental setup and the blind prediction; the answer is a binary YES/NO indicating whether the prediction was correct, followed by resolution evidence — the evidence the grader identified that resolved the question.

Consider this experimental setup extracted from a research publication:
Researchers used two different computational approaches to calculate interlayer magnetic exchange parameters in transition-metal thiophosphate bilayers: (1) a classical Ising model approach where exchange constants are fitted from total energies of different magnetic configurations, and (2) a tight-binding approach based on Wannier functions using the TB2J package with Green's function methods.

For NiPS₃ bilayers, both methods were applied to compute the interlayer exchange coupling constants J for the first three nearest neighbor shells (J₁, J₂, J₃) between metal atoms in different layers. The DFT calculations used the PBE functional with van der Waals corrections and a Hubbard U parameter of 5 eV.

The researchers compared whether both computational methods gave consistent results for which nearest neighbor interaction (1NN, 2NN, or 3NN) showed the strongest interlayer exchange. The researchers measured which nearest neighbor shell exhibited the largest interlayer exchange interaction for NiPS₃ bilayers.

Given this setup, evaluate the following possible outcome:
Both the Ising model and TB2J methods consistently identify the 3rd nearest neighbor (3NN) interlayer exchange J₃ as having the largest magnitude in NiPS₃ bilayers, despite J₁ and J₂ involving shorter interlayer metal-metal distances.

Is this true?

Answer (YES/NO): NO